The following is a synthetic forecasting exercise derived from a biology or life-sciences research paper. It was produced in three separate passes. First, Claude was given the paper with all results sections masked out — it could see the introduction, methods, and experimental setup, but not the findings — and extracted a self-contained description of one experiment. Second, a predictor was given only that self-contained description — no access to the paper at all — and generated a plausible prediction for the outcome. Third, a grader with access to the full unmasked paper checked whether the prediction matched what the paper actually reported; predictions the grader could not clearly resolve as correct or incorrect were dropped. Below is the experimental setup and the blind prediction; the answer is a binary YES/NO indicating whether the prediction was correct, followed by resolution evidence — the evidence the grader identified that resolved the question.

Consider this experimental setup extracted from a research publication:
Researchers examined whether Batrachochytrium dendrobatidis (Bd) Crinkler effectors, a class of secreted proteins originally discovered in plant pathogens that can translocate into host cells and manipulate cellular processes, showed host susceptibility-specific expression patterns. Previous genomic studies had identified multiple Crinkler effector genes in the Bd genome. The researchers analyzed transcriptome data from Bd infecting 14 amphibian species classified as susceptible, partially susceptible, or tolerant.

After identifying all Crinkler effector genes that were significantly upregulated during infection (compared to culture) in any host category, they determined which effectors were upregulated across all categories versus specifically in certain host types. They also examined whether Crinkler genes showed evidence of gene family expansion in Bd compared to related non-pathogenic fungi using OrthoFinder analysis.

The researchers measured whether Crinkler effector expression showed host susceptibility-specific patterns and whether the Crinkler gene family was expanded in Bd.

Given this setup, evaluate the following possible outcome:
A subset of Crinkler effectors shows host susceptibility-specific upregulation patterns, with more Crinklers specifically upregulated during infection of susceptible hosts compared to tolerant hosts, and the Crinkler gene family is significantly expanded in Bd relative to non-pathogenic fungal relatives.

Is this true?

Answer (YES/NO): NO